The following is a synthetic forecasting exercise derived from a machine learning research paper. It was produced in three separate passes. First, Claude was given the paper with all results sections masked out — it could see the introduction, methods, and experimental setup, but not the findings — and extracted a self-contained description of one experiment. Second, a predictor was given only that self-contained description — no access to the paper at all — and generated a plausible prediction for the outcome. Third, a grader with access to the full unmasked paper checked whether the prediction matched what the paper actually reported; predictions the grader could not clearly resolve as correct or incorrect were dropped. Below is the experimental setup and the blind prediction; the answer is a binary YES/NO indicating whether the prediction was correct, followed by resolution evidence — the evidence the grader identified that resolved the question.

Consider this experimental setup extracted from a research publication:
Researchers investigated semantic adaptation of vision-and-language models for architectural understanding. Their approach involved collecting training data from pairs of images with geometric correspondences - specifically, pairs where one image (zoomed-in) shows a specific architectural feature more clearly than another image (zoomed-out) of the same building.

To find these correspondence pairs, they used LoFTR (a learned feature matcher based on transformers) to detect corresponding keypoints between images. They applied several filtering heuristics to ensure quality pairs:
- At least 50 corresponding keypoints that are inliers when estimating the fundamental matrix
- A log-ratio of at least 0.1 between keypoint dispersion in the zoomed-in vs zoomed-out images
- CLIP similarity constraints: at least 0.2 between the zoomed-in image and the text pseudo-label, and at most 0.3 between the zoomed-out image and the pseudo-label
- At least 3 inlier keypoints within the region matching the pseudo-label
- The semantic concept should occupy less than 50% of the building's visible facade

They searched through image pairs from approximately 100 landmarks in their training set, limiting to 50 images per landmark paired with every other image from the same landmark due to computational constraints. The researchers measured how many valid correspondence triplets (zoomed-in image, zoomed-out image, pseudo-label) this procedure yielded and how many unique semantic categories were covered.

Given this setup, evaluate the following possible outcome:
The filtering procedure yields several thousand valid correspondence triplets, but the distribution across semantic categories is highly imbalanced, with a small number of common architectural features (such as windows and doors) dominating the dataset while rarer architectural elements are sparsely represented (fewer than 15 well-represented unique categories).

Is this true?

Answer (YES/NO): NO